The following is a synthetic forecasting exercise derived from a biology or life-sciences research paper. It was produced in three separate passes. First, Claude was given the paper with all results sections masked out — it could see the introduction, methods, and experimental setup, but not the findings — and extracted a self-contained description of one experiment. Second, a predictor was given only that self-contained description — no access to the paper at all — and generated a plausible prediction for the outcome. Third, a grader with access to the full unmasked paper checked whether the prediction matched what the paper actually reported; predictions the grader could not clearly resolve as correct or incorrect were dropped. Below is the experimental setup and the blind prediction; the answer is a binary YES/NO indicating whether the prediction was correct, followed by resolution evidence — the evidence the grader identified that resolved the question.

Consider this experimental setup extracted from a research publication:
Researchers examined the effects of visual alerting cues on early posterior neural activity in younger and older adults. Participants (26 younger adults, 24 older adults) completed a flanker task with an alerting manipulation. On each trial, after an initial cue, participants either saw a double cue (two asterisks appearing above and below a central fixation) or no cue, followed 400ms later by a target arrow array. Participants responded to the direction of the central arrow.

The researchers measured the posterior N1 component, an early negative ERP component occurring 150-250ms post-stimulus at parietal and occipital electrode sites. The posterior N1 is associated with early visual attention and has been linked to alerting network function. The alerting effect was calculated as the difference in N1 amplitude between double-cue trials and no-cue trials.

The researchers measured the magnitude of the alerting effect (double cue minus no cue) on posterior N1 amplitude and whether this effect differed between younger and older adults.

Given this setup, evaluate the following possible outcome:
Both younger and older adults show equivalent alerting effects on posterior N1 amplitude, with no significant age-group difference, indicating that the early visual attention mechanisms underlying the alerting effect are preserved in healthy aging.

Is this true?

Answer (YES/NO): NO